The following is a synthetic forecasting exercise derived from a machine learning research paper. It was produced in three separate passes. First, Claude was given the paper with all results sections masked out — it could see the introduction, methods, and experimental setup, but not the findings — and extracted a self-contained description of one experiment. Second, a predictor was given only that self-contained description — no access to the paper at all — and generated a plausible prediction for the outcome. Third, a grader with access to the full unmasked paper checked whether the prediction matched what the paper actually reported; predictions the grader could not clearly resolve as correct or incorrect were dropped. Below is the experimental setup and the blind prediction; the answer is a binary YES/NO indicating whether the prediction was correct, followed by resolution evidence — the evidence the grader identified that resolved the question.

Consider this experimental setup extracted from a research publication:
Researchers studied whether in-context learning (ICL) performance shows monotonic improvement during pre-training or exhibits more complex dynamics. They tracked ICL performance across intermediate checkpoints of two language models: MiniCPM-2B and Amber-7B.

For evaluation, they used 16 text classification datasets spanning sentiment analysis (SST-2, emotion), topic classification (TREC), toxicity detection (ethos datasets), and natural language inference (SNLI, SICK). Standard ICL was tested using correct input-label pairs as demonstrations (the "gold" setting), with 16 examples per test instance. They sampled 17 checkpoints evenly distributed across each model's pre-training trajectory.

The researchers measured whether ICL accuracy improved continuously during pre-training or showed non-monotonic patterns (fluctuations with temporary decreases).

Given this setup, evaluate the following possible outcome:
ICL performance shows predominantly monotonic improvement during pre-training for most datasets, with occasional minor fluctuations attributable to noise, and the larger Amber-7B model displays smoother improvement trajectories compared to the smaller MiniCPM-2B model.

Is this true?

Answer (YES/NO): NO